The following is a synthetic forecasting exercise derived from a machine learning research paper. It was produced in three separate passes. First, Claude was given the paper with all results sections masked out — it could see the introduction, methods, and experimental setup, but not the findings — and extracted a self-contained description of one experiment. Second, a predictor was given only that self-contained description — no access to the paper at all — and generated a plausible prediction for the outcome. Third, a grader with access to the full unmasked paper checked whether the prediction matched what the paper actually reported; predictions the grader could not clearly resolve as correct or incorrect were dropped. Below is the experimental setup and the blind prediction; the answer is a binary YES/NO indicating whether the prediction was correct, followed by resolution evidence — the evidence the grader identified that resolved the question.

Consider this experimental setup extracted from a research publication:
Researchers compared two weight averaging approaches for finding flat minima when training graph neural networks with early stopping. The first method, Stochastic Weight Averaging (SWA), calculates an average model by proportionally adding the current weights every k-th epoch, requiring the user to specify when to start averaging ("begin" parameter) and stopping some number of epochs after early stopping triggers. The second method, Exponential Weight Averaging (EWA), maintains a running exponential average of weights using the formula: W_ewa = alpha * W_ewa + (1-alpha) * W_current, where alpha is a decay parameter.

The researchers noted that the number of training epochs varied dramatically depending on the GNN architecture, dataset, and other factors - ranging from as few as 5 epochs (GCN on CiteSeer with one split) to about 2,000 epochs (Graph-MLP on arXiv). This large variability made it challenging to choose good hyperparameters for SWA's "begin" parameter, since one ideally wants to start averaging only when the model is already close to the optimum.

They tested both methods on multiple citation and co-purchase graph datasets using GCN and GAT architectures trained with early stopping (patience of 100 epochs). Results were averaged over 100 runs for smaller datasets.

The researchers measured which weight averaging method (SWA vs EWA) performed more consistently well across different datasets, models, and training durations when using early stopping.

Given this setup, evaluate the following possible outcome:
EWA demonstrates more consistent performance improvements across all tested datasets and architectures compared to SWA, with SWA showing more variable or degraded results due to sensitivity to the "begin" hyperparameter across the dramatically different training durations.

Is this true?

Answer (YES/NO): YES